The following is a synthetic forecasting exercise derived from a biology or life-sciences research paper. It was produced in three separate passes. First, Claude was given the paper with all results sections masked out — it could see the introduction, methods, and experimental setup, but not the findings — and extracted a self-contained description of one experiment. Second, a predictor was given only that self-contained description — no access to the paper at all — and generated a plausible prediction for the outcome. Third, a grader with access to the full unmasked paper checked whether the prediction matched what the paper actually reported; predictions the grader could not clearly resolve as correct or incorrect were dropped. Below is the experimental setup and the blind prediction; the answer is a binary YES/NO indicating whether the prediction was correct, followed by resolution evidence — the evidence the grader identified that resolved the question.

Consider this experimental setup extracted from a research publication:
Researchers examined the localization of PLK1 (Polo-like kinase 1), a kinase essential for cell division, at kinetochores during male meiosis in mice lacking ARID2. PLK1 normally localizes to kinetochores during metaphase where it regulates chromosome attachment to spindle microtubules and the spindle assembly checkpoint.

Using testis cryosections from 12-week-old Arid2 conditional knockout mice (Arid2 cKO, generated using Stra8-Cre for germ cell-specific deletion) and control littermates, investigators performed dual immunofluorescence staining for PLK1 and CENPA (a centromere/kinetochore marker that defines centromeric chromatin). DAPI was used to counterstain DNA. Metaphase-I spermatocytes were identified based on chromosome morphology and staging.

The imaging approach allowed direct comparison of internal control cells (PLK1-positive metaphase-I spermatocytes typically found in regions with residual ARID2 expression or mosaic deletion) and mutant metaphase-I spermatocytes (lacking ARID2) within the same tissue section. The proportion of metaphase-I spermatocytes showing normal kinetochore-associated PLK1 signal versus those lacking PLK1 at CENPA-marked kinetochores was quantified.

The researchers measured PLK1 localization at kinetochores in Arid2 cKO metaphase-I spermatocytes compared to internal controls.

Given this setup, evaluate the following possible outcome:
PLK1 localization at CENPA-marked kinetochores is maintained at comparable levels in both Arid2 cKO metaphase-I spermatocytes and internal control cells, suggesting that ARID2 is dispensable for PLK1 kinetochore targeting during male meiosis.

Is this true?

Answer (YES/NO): NO